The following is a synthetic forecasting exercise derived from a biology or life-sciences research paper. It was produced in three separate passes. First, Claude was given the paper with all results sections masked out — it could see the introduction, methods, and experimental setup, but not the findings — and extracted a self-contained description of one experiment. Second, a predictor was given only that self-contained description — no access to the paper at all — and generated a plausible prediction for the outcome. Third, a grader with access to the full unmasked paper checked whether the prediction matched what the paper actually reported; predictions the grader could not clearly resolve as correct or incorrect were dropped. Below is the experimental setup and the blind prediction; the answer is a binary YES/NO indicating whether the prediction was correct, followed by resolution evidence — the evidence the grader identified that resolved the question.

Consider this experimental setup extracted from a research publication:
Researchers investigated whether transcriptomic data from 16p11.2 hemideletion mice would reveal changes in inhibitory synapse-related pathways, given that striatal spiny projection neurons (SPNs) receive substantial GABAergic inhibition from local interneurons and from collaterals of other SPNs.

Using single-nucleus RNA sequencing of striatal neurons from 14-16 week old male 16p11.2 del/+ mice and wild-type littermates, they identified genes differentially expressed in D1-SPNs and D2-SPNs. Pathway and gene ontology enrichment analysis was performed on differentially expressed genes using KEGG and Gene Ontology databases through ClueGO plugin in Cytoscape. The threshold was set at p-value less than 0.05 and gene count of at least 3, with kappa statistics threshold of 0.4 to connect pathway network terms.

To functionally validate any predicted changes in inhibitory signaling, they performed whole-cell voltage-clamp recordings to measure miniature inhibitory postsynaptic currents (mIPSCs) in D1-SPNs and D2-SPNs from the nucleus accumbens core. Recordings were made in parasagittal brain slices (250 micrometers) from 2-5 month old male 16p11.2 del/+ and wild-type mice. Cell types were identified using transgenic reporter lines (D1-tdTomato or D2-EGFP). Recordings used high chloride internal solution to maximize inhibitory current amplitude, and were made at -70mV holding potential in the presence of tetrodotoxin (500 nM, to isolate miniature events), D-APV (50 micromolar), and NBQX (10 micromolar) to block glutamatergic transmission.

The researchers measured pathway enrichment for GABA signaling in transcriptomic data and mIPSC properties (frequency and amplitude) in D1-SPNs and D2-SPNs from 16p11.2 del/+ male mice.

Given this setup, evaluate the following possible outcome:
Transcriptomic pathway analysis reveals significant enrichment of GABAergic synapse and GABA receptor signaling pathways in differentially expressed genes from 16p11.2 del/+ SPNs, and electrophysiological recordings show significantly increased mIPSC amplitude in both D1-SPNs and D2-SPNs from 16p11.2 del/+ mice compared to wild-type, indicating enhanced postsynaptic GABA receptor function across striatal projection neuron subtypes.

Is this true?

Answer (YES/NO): NO